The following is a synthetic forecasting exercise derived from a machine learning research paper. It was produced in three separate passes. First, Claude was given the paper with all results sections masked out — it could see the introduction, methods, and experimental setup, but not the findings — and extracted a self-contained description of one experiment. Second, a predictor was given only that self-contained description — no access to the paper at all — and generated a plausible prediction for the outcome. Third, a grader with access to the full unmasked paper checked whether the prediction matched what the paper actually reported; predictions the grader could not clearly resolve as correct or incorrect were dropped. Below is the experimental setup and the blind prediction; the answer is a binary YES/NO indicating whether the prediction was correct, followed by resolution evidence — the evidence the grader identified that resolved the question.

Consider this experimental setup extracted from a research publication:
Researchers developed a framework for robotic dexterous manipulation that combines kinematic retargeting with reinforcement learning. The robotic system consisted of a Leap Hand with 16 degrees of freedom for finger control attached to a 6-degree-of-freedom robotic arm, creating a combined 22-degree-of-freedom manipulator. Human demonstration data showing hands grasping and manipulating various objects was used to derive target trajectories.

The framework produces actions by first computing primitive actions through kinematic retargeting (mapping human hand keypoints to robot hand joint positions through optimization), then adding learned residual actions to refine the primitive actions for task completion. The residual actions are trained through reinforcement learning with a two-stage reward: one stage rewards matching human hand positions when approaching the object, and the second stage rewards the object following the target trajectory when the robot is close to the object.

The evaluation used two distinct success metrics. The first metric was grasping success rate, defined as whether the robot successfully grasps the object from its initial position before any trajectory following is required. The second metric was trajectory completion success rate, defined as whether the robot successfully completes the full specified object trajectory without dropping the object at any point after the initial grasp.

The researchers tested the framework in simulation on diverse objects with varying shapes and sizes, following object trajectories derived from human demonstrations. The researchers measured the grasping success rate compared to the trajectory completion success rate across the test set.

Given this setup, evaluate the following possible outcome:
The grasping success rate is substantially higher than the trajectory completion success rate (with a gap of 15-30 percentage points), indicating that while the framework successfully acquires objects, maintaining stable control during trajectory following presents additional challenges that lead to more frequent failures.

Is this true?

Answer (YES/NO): YES